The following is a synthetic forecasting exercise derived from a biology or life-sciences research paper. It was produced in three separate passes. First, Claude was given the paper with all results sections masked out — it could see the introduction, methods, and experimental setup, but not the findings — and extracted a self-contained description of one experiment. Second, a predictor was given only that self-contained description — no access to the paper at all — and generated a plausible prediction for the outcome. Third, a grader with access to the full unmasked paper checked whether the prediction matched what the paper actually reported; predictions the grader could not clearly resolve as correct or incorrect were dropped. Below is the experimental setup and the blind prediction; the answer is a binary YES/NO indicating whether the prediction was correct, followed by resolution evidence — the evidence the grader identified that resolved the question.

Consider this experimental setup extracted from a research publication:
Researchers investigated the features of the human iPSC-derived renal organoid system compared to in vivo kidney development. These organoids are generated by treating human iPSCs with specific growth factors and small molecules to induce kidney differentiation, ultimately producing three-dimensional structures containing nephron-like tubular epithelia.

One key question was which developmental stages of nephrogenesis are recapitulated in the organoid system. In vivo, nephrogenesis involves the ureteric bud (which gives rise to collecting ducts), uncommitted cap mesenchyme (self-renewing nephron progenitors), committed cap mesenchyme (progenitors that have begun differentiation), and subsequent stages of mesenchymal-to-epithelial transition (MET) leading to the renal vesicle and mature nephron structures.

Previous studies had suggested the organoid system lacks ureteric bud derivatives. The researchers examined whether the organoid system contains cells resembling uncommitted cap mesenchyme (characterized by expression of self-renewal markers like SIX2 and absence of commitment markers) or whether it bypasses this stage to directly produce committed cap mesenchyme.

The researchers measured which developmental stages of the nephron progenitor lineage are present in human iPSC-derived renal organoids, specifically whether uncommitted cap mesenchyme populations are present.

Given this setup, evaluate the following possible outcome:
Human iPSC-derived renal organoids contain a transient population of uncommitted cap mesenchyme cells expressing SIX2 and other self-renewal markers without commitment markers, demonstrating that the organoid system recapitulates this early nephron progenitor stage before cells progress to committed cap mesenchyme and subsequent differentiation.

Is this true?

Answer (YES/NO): NO